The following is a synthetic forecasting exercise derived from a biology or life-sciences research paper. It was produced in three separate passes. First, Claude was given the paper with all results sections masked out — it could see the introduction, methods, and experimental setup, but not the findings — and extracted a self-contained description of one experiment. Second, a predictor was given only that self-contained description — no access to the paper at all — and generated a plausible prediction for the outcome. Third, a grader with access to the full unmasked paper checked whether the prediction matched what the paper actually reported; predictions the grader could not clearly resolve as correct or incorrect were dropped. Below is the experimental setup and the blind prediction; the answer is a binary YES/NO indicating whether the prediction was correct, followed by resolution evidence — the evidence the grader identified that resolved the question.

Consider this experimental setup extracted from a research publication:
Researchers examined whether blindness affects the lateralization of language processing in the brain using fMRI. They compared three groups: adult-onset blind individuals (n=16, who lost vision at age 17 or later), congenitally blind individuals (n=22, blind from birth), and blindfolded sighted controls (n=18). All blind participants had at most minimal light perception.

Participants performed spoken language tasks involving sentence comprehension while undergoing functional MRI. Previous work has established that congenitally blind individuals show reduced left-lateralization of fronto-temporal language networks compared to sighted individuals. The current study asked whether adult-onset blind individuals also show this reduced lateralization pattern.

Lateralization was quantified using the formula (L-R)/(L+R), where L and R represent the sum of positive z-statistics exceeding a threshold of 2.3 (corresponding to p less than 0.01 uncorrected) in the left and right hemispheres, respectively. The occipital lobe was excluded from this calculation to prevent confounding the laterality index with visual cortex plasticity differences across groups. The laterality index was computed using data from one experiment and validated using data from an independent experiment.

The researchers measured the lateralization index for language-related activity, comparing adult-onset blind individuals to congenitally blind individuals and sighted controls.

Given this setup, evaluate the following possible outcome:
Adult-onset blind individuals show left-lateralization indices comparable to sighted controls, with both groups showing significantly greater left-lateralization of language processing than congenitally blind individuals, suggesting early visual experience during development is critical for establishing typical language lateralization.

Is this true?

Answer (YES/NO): YES